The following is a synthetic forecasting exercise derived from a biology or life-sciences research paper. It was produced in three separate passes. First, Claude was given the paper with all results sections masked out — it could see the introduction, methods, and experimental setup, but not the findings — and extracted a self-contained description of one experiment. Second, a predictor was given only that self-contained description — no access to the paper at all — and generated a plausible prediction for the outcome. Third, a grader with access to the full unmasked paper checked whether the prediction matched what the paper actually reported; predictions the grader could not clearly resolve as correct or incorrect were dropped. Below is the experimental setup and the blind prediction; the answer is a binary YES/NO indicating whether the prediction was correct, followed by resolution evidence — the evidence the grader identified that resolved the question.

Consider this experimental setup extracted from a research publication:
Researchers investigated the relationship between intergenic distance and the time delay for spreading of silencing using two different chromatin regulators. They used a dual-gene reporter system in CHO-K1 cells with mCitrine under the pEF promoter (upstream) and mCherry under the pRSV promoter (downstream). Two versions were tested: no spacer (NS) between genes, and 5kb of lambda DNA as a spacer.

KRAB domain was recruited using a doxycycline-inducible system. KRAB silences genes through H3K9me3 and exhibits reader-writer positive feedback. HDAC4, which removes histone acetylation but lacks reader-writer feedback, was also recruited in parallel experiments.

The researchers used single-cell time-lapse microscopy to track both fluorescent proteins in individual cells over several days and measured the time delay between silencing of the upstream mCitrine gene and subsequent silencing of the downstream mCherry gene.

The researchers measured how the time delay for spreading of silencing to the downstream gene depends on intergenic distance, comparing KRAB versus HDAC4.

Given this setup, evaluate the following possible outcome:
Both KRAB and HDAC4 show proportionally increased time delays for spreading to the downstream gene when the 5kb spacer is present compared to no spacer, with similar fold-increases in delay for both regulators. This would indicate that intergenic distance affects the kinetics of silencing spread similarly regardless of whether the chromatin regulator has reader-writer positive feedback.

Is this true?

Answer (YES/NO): NO